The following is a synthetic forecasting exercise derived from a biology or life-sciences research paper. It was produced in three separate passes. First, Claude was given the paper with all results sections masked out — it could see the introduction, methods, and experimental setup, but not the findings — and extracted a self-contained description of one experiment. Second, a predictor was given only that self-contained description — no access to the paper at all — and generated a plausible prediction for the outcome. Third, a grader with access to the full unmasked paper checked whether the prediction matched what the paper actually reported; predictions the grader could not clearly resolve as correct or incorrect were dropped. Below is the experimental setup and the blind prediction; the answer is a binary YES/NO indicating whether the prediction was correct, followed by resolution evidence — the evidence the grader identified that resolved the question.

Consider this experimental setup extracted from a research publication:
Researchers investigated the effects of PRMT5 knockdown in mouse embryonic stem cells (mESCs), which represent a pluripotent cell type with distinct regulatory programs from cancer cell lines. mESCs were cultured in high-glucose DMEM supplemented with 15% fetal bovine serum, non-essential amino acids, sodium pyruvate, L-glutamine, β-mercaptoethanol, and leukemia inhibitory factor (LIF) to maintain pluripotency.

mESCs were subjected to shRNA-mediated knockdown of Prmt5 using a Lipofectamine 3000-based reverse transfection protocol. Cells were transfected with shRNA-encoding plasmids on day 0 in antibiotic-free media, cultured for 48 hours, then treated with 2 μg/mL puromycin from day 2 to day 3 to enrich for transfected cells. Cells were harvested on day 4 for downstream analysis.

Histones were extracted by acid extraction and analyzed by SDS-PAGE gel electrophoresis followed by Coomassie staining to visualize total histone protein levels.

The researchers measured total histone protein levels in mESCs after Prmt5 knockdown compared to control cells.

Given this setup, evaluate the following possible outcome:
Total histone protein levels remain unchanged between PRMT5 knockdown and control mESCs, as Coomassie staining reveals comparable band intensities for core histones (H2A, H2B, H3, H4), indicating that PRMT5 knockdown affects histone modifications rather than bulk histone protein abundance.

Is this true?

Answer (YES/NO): NO